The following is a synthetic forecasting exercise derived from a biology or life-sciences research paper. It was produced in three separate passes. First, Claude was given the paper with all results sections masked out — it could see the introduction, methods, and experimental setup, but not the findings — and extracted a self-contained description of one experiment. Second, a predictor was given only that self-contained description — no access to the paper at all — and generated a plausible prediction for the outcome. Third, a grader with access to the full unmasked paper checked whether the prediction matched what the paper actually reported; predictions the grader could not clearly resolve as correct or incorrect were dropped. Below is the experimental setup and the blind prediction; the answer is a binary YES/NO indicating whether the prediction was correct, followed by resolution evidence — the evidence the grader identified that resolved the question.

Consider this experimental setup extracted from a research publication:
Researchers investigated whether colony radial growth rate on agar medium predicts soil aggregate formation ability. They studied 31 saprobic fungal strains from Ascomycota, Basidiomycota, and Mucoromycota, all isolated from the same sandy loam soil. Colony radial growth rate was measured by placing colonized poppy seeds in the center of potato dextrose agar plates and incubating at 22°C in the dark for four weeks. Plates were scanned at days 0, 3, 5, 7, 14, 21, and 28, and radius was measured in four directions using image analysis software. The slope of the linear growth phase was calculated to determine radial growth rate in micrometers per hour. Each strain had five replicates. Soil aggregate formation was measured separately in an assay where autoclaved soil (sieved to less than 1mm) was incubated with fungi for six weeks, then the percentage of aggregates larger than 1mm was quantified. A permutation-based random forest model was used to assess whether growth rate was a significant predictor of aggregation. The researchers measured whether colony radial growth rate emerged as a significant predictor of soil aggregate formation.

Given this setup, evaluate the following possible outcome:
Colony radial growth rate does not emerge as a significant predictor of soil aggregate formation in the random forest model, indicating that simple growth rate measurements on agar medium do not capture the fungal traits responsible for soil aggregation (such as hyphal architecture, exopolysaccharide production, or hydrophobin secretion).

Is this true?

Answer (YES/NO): YES